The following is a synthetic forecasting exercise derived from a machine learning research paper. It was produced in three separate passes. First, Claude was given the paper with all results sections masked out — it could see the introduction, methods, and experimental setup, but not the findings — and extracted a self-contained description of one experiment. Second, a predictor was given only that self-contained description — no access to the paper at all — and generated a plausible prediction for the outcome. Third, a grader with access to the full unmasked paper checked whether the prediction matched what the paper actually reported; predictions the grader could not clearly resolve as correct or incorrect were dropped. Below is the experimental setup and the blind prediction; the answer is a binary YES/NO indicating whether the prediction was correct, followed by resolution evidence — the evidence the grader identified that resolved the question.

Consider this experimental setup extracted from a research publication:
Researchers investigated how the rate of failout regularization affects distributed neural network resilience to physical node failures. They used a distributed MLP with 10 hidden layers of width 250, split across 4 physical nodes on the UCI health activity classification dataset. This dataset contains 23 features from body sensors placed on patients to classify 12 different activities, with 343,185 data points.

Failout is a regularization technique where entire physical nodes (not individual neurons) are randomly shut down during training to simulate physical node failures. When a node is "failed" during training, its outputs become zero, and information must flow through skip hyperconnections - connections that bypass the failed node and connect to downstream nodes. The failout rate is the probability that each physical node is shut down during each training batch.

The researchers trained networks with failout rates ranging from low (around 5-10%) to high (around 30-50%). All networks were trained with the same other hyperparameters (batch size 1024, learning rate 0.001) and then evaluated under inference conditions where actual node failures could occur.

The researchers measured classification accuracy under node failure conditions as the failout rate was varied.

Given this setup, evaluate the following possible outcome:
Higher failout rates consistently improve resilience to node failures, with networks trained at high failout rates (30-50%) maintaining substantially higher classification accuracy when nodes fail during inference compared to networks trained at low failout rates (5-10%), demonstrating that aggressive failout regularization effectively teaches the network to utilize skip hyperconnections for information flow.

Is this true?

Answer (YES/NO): NO